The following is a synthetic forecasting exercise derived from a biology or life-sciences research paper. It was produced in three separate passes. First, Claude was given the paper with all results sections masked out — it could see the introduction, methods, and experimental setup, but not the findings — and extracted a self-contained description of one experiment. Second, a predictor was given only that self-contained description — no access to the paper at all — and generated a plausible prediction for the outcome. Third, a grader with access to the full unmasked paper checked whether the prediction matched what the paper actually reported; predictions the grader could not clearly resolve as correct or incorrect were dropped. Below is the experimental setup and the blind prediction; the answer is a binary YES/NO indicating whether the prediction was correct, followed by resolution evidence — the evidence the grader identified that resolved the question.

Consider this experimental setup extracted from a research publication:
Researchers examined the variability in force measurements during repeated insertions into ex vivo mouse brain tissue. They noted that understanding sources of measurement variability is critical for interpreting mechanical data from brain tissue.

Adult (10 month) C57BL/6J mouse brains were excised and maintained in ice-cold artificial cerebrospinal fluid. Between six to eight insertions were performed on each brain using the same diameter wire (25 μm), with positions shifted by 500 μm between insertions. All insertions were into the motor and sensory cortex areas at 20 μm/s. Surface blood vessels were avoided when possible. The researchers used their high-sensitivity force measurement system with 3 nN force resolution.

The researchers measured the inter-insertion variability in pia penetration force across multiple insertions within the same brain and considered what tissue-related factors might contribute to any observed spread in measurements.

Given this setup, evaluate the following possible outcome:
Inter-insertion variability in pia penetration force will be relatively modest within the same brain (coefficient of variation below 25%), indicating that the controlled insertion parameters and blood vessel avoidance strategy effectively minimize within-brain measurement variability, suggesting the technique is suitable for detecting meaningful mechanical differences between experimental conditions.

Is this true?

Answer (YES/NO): NO